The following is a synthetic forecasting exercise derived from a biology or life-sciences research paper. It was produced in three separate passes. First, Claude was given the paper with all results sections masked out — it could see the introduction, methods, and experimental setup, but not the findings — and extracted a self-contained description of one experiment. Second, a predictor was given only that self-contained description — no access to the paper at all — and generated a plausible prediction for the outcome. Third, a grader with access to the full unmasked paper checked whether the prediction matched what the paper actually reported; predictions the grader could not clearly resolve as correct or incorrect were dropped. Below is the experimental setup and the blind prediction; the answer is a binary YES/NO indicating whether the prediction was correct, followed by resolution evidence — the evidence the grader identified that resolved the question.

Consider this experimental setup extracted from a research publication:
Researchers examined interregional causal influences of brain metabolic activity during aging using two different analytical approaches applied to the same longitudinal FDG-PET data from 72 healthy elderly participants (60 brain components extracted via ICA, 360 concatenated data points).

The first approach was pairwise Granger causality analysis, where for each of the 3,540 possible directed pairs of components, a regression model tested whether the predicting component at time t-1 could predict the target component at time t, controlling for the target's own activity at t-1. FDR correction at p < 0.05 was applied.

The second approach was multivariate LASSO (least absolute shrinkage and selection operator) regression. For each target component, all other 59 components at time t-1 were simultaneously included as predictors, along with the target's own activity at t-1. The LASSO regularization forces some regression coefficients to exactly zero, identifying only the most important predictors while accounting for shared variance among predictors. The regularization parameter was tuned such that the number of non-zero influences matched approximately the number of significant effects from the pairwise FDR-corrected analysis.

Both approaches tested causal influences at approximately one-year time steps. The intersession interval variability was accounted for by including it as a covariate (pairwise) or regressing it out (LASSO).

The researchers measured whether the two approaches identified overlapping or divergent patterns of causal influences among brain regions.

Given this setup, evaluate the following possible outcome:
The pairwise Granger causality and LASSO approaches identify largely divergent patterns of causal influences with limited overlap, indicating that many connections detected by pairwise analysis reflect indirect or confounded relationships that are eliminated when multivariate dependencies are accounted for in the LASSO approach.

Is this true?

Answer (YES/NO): NO